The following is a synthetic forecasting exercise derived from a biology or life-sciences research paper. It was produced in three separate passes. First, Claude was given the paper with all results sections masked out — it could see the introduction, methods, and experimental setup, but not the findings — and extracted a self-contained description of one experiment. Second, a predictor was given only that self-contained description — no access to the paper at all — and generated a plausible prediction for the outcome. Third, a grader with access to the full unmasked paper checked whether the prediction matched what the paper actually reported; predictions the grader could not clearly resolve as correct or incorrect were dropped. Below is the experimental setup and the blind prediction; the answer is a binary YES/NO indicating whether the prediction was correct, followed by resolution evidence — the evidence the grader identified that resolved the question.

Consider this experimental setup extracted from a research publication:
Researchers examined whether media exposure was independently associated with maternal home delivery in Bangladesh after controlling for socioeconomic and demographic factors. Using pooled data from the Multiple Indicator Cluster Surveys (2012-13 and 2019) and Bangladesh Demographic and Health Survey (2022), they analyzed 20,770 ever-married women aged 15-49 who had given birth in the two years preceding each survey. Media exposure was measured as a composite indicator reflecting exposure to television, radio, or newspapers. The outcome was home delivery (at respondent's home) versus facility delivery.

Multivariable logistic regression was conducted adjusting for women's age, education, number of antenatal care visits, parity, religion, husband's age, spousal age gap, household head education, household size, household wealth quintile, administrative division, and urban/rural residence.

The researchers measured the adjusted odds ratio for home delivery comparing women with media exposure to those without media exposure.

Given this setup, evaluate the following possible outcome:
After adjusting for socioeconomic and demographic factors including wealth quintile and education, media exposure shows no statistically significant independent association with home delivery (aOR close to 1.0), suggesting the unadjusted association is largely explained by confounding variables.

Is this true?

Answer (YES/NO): NO